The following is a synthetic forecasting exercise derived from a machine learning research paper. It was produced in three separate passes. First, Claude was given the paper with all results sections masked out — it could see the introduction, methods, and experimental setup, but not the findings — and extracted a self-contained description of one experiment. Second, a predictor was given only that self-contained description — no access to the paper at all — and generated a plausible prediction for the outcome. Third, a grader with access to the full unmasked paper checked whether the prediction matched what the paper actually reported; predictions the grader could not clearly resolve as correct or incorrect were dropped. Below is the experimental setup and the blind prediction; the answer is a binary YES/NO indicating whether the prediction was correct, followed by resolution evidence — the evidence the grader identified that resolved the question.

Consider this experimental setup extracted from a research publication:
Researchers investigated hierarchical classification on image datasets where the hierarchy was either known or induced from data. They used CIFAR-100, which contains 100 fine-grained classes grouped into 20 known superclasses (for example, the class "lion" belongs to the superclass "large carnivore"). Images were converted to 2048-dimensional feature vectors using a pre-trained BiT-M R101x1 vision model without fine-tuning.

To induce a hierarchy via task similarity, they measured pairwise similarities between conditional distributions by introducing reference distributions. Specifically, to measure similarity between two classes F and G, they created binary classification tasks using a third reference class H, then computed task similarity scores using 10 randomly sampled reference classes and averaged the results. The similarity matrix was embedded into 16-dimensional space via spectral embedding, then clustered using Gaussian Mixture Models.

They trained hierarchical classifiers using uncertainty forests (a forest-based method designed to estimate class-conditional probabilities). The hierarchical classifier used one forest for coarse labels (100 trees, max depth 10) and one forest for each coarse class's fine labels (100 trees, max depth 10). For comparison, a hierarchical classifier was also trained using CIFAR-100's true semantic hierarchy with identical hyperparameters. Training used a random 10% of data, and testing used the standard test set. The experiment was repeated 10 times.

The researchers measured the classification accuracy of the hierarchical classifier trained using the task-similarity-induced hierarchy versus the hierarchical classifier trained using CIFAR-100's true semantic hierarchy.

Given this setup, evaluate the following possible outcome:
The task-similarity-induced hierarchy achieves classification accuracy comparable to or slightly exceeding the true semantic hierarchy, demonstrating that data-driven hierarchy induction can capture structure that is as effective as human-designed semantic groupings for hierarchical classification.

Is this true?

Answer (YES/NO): YES